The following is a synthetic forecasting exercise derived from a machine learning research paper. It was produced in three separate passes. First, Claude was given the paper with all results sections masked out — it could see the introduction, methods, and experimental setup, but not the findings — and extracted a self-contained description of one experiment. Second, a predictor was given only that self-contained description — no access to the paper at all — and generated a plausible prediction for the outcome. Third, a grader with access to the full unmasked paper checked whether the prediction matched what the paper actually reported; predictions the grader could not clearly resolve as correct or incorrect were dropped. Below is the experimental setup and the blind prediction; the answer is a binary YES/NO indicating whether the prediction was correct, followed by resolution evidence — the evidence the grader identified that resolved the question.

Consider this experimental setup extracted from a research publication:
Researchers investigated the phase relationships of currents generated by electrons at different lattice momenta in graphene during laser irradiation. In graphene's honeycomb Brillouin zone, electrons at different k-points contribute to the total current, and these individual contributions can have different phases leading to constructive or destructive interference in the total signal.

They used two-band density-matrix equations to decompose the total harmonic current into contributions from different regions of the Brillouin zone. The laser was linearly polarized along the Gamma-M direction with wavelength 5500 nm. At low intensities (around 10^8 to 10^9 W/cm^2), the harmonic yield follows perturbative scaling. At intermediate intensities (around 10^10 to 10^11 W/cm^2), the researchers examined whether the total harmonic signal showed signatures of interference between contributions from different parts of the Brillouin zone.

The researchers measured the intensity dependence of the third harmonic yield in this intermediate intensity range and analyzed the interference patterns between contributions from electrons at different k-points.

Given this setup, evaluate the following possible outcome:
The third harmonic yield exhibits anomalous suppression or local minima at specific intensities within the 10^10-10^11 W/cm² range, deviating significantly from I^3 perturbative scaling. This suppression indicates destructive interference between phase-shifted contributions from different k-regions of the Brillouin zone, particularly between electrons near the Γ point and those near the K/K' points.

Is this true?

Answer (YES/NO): NO